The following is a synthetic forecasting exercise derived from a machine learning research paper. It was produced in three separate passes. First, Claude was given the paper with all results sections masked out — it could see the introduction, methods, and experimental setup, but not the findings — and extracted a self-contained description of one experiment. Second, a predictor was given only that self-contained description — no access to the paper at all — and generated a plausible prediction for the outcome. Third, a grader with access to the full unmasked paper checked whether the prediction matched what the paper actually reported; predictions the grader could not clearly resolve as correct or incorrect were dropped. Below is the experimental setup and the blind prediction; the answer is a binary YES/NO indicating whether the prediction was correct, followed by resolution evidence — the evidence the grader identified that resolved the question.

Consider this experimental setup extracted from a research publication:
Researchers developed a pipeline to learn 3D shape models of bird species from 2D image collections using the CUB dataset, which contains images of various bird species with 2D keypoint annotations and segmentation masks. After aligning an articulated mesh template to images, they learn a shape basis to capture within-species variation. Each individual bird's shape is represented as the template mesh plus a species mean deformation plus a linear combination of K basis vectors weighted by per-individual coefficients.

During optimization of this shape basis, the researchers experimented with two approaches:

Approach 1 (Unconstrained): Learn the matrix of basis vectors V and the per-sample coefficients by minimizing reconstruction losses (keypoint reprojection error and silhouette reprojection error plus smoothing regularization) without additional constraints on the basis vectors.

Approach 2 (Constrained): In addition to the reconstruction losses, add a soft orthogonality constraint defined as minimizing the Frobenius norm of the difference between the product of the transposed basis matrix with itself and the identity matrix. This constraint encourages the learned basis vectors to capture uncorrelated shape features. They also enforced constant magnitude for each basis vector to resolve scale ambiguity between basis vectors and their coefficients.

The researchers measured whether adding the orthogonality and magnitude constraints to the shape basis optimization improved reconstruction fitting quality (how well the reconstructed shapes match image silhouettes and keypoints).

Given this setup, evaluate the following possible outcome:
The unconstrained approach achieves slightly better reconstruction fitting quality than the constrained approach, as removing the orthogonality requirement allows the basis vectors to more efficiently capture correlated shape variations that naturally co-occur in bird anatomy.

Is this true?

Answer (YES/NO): NO